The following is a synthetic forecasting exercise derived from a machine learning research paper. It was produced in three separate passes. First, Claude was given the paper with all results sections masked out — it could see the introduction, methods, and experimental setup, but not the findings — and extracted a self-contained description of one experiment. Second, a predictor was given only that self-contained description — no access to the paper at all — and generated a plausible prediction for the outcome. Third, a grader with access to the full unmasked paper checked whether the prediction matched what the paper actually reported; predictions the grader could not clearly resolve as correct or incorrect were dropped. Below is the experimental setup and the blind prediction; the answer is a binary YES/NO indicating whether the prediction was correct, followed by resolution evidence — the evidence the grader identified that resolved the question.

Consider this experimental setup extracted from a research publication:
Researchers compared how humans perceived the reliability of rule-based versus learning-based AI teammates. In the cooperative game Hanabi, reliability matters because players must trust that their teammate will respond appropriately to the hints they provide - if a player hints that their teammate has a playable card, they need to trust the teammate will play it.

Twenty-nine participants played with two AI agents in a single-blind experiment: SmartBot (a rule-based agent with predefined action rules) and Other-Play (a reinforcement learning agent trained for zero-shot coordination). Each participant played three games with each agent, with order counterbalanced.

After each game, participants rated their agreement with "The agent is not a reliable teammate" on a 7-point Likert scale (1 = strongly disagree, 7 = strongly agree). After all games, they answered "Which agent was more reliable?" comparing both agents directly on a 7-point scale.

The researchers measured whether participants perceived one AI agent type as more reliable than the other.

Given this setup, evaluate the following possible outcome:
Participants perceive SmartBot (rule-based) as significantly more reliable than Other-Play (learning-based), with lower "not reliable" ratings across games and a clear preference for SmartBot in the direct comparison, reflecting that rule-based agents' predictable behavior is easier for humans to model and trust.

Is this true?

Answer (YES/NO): NO